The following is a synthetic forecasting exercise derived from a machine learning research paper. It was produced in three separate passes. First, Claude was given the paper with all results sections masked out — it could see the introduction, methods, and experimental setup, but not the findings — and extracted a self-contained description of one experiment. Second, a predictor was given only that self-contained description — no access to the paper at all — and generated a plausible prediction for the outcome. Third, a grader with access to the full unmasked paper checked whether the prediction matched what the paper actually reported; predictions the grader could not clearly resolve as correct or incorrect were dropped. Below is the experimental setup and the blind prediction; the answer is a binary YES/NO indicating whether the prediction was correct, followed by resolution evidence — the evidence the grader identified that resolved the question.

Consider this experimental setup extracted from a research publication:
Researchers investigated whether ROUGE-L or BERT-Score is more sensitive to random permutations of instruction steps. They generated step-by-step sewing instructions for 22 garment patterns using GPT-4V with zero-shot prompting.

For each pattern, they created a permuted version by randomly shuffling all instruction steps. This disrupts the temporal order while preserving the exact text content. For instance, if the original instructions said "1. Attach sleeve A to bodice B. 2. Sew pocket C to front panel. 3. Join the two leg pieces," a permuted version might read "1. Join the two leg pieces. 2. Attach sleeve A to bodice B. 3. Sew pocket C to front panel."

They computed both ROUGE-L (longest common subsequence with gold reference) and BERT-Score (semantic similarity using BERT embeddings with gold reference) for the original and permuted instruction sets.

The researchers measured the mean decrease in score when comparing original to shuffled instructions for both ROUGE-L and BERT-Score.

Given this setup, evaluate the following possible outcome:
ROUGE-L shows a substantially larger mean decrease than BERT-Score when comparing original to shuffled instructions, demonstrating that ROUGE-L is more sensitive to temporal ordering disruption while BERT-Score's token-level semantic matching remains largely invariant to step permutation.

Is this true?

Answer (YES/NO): YES